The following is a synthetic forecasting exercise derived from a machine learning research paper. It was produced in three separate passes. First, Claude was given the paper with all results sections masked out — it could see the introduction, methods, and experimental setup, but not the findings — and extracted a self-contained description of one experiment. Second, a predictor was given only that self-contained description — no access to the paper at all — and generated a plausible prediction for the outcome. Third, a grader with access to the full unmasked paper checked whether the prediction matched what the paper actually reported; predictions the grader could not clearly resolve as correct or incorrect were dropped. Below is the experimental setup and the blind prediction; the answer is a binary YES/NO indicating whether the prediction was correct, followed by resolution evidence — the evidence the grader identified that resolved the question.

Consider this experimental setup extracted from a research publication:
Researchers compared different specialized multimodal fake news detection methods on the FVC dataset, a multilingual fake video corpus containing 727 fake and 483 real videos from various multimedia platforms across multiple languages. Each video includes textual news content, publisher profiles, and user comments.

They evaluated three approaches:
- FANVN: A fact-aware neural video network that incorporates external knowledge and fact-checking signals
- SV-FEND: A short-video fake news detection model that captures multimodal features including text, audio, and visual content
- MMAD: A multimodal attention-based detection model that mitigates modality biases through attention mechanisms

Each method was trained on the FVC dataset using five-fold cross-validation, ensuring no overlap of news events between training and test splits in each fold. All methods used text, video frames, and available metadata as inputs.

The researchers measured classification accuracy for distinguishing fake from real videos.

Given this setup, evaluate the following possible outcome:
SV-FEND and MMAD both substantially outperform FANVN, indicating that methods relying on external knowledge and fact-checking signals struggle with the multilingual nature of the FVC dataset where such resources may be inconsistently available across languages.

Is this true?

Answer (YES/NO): NO